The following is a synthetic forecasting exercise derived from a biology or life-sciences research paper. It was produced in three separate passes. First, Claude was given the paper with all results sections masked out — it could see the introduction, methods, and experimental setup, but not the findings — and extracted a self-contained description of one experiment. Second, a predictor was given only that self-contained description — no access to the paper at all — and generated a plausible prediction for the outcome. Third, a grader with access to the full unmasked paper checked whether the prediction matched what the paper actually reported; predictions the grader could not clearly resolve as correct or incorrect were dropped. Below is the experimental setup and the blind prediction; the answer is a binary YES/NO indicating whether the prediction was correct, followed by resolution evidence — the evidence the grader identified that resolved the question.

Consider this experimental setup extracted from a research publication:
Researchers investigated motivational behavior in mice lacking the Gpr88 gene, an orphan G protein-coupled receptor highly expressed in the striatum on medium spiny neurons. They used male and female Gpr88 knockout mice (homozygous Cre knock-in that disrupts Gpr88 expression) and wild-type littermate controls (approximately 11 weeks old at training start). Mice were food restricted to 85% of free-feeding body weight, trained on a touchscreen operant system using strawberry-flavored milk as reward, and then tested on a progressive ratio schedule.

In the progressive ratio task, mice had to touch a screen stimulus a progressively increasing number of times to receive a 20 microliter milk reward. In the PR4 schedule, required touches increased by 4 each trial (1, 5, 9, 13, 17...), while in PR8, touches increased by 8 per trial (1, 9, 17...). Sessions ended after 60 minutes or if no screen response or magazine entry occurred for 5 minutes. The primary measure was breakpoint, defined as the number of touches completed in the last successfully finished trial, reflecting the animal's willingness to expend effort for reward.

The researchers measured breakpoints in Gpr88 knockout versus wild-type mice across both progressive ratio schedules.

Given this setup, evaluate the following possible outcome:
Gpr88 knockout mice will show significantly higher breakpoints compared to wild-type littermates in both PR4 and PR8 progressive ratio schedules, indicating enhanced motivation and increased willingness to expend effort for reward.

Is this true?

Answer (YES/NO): YES